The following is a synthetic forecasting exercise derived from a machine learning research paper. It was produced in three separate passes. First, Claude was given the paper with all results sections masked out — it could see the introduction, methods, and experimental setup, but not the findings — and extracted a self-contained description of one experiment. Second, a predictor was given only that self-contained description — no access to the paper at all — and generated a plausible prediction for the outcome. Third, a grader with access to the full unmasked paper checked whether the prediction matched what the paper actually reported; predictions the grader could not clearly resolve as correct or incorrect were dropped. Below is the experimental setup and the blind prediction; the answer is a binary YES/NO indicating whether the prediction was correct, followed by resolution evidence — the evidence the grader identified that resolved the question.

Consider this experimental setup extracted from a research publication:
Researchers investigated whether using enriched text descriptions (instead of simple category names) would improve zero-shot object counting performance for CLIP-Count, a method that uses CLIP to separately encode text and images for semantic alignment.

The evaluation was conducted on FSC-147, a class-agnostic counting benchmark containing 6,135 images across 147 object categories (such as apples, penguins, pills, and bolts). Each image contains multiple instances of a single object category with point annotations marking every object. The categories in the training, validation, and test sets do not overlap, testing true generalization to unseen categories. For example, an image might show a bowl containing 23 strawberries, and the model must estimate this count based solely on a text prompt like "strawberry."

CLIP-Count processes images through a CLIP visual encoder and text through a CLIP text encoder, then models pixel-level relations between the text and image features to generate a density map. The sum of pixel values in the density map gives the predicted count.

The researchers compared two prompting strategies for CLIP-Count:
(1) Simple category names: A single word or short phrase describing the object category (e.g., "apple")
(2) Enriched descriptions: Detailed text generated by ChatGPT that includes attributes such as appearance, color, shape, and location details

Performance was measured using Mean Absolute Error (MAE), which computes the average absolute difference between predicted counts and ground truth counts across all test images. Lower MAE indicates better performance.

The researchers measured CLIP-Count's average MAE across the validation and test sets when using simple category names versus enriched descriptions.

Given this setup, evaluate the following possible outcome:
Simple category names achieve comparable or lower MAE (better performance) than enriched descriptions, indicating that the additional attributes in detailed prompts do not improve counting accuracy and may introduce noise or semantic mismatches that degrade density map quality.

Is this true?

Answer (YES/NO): YES